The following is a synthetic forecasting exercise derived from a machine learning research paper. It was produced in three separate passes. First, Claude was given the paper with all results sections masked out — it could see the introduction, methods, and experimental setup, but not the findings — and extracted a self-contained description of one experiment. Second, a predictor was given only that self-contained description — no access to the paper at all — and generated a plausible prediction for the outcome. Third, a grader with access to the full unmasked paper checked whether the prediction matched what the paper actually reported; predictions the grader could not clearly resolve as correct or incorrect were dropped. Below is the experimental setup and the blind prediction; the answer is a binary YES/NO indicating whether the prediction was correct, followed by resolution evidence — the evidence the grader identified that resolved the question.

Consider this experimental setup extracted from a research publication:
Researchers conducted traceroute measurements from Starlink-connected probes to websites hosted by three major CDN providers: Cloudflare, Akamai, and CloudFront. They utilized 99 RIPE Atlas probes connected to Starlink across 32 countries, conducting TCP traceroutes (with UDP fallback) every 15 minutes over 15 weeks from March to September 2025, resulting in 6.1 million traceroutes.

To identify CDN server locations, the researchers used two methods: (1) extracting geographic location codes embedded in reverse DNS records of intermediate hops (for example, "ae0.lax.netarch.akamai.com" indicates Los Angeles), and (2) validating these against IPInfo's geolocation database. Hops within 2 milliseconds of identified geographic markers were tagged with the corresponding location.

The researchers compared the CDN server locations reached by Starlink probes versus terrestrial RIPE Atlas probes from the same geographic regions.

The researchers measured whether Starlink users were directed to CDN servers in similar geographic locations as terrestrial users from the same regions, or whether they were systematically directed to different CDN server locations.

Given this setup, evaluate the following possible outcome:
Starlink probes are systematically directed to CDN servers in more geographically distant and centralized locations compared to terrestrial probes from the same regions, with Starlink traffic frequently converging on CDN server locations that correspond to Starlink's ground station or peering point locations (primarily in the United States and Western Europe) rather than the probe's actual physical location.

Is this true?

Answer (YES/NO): NO